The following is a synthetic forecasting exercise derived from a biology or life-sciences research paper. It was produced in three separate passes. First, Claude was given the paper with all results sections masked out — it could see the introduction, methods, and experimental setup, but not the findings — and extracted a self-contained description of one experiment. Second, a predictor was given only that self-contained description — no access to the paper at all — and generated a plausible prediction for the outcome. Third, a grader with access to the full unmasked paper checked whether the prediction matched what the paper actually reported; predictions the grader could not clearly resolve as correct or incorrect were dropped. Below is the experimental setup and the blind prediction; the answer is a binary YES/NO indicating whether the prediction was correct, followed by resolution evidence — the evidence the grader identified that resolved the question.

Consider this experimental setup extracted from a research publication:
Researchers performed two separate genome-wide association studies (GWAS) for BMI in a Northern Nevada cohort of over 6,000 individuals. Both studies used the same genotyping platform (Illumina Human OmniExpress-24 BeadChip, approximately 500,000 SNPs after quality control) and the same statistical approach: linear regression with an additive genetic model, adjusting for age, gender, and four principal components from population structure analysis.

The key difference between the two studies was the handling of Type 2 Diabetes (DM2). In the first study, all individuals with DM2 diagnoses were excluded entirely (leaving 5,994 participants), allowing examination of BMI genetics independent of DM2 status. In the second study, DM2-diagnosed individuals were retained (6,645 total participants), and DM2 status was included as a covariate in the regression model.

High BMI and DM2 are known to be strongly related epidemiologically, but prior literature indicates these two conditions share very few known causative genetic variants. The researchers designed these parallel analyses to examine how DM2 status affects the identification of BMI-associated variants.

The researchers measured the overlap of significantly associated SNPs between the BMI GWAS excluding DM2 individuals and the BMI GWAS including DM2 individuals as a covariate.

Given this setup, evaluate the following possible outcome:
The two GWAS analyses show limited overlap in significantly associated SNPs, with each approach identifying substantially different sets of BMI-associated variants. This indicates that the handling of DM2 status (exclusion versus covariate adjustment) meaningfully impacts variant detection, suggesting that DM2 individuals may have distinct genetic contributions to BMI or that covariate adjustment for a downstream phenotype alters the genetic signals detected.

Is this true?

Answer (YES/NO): NO